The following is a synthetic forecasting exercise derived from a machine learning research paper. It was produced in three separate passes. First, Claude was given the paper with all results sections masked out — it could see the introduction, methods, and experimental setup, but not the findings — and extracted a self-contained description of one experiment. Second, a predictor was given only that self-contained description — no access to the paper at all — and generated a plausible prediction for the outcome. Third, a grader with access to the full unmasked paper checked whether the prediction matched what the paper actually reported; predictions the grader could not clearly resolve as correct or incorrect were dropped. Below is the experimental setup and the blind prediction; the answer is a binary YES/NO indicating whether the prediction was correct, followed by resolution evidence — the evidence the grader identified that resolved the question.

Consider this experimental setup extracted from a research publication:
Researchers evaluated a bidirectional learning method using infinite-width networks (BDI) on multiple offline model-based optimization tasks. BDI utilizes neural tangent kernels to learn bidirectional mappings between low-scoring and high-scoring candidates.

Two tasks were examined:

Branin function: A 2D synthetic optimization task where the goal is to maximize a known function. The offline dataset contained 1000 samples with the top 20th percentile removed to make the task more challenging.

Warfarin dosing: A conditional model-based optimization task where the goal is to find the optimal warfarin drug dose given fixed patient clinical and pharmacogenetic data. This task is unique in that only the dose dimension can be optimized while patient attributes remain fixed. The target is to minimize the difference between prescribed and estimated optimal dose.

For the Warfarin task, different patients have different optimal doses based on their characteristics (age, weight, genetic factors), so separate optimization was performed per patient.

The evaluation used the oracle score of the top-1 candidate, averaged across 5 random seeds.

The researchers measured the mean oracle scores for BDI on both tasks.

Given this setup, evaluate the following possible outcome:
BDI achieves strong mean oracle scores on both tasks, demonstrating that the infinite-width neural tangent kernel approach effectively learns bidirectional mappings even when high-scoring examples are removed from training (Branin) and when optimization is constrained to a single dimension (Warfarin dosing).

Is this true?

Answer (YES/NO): NO